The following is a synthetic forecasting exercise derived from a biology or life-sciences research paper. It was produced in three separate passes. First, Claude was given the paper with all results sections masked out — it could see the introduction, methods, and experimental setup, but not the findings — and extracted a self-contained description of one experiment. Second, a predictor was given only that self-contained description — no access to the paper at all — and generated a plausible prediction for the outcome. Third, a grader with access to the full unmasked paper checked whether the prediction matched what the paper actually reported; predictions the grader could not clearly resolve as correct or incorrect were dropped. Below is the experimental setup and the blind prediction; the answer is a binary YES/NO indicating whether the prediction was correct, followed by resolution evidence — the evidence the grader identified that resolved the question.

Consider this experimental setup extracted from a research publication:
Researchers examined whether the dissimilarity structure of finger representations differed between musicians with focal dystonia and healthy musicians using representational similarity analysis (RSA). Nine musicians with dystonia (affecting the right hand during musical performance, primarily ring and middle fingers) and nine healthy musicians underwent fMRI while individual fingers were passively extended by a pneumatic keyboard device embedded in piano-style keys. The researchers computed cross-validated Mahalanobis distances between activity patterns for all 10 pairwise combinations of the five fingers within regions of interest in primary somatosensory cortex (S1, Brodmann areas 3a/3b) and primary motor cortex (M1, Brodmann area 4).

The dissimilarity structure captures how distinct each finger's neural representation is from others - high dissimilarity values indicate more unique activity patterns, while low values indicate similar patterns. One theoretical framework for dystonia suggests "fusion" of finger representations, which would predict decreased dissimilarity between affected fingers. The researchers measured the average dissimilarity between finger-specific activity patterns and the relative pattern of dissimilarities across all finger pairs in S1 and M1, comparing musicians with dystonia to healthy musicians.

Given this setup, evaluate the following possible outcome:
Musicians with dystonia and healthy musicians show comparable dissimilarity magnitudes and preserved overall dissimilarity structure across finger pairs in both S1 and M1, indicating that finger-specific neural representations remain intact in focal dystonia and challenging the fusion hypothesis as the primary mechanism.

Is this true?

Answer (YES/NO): YES